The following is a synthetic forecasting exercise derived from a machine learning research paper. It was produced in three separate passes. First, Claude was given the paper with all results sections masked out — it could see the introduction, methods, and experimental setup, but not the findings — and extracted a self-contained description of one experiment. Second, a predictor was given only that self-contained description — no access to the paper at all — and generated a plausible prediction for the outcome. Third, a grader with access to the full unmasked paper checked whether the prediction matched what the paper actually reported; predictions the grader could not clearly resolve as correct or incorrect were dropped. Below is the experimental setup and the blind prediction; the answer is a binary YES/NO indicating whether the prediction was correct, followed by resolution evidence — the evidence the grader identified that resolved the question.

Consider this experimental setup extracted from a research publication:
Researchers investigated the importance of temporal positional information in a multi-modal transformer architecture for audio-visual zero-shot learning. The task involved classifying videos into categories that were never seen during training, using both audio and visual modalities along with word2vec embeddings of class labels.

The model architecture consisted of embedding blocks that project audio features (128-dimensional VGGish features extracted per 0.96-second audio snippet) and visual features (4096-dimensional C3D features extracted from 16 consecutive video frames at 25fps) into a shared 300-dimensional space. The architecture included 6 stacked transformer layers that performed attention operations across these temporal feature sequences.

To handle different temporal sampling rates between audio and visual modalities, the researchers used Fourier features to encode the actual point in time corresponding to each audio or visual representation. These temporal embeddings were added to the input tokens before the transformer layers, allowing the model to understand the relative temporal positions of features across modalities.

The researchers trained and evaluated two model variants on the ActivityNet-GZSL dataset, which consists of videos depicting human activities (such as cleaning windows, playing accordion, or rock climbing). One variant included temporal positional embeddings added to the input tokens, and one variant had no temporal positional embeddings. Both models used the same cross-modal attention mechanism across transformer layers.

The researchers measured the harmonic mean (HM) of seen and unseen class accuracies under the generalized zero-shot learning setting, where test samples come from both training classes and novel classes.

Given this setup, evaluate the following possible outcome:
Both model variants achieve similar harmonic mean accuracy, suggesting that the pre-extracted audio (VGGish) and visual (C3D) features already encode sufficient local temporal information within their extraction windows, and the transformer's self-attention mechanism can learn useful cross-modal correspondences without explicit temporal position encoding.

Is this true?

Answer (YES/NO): NO